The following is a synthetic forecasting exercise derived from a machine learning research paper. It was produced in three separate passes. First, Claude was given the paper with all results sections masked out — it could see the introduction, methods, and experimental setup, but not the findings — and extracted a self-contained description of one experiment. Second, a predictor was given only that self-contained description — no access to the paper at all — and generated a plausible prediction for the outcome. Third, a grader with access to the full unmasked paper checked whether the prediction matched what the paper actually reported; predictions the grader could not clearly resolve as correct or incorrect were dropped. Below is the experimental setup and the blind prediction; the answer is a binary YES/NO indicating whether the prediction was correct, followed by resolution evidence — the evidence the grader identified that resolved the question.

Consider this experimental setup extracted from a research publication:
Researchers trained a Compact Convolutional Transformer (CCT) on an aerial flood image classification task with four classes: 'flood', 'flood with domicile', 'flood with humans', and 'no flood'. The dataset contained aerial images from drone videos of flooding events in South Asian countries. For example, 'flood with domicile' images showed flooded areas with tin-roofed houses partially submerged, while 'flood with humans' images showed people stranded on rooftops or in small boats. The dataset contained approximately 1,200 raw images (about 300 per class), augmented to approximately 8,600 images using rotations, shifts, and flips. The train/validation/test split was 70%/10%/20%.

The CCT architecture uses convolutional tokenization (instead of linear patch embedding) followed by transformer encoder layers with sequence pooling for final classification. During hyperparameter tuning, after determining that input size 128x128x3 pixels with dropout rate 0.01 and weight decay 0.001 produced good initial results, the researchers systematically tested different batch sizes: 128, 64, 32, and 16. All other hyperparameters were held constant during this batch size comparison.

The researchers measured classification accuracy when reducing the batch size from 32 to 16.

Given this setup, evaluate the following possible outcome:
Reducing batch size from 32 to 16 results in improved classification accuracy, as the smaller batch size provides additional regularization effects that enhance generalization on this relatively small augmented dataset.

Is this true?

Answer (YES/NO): NO